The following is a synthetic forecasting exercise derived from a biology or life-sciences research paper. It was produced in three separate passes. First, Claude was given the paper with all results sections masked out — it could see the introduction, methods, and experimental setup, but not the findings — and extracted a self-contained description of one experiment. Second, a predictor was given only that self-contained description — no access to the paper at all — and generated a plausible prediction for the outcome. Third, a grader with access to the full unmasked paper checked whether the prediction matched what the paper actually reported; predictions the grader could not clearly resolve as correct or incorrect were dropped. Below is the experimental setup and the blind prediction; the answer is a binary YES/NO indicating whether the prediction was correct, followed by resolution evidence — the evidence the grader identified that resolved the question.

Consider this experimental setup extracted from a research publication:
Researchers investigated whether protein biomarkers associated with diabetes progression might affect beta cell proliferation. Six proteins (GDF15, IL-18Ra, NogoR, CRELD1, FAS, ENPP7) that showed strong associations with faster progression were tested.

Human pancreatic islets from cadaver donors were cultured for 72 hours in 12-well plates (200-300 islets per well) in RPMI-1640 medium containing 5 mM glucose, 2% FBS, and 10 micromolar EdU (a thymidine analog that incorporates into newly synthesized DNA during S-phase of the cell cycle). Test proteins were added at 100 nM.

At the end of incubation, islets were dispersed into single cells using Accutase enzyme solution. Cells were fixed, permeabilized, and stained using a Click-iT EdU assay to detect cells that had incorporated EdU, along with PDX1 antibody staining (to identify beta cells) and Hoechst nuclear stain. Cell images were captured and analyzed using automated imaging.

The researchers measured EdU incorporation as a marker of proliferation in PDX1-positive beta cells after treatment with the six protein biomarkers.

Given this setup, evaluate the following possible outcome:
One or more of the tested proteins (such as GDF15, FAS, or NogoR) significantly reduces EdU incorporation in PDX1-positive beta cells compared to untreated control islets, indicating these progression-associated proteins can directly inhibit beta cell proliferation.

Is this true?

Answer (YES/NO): NO